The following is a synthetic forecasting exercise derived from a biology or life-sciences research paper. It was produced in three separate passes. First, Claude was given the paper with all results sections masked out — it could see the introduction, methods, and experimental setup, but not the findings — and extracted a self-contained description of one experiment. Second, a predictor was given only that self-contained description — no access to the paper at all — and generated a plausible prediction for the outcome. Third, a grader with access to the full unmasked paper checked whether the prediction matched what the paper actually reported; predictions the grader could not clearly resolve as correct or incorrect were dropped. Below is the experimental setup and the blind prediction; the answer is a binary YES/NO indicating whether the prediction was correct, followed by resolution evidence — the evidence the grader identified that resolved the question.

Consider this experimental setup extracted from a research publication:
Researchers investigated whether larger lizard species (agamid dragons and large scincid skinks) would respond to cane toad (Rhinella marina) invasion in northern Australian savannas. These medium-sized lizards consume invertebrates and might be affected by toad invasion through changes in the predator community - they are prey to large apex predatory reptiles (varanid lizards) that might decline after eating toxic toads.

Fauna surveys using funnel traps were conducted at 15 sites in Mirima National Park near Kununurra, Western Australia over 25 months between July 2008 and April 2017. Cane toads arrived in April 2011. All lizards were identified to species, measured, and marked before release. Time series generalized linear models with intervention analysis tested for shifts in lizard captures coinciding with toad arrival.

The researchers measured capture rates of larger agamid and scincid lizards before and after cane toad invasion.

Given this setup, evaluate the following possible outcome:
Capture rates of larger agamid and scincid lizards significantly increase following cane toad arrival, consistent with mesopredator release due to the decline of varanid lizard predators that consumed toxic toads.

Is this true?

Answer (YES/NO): YES